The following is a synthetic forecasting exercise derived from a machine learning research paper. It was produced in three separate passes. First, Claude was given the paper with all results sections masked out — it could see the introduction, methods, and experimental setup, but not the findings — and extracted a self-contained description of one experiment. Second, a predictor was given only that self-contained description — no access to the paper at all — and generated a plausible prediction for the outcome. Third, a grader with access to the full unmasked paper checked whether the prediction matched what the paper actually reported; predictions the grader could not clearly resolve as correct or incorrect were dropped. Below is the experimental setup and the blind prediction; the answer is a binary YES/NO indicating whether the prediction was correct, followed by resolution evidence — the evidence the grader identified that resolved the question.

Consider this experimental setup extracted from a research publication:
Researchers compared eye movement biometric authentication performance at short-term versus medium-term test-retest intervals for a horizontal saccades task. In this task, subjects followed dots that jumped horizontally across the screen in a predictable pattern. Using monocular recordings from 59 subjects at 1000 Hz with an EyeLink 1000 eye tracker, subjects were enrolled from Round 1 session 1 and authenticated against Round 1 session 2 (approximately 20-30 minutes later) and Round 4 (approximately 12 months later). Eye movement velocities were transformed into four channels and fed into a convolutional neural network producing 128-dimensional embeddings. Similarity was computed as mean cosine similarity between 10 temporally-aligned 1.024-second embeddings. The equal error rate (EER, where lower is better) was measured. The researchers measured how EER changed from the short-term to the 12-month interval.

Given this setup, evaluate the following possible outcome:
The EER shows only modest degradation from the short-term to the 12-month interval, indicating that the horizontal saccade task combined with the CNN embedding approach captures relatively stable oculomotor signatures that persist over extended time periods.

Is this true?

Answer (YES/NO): NO